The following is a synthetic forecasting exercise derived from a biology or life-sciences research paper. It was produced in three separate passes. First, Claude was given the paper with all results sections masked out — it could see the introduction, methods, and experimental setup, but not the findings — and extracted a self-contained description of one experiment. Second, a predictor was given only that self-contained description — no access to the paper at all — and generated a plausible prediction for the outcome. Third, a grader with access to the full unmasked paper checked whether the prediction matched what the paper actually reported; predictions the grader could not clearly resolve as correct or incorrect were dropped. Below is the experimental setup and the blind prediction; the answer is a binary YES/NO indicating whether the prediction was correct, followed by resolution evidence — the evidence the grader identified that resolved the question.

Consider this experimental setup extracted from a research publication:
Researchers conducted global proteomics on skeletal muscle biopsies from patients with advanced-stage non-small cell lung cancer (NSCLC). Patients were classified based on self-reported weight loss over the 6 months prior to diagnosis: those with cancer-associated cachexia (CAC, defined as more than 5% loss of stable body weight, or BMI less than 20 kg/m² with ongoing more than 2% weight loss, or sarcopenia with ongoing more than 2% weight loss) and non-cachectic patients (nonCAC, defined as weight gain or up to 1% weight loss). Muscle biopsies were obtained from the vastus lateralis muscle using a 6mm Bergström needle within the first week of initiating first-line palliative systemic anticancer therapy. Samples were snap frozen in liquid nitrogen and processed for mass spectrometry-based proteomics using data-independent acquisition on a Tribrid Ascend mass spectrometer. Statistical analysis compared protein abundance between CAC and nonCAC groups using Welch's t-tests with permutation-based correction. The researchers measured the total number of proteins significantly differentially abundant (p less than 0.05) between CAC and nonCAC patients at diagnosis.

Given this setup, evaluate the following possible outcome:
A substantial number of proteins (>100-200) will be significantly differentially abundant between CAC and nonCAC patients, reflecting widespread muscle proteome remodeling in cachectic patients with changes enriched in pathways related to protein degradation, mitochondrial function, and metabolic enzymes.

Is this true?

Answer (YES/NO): NO